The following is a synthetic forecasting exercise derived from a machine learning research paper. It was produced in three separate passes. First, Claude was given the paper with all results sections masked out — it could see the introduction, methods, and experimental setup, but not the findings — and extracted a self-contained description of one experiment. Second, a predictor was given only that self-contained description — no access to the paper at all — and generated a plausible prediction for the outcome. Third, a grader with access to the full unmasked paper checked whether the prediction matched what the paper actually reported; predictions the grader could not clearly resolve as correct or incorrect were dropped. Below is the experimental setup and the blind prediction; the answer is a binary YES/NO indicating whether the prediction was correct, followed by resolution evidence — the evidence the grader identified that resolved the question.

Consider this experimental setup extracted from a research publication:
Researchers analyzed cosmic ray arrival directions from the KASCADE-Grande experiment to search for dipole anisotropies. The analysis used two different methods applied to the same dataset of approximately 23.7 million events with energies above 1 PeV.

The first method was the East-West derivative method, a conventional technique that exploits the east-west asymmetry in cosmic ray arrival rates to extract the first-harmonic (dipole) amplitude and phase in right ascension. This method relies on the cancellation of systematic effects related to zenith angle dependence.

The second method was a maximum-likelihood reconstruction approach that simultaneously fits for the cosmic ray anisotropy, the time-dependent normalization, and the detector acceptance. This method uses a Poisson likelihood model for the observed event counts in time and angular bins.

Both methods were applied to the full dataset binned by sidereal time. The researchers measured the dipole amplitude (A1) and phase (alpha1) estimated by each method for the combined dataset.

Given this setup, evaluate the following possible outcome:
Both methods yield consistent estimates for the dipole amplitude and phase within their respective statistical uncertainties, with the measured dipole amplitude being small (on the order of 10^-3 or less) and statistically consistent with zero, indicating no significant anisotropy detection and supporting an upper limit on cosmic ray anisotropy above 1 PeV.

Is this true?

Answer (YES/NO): YES